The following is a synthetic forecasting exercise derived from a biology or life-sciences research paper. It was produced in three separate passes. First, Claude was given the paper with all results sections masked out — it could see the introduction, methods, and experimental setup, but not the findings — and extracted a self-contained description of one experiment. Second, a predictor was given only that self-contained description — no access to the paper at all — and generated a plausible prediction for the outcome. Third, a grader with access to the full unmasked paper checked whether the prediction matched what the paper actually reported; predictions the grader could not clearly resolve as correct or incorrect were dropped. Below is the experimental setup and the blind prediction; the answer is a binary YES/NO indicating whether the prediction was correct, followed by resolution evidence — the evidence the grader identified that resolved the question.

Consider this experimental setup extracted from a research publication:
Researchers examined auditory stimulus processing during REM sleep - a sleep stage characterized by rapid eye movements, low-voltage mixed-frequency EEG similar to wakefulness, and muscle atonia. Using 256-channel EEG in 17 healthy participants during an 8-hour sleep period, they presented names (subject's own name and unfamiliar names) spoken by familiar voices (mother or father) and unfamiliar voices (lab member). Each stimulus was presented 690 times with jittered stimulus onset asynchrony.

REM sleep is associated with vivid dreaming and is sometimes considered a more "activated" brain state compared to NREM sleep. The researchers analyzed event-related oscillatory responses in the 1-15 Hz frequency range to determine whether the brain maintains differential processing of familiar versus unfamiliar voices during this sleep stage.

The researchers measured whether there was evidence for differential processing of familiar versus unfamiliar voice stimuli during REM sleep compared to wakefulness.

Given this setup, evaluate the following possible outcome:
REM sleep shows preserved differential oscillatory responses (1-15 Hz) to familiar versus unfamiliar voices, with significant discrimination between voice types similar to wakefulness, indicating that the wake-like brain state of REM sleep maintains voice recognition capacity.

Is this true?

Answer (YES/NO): NO